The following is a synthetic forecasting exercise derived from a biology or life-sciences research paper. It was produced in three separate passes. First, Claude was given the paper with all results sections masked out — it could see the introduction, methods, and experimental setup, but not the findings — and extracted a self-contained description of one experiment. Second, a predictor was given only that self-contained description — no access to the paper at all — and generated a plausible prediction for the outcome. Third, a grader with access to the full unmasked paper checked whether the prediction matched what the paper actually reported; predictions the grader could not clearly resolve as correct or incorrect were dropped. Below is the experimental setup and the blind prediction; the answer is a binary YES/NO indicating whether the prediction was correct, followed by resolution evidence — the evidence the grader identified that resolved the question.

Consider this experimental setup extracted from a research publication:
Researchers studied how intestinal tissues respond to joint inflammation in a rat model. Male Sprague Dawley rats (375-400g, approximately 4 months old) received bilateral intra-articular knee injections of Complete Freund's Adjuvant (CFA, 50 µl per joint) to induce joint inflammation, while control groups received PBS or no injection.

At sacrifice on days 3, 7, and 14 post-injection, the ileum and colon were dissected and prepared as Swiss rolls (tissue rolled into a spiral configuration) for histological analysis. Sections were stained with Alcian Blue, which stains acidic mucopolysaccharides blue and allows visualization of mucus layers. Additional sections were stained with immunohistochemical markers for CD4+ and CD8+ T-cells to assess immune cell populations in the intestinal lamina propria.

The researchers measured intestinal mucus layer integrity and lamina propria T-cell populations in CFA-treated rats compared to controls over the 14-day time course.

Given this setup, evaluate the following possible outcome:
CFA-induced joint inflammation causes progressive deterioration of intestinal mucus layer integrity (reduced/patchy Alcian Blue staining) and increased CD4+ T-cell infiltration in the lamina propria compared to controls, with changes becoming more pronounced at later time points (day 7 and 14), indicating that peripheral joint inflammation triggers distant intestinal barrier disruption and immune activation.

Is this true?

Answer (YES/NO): NO